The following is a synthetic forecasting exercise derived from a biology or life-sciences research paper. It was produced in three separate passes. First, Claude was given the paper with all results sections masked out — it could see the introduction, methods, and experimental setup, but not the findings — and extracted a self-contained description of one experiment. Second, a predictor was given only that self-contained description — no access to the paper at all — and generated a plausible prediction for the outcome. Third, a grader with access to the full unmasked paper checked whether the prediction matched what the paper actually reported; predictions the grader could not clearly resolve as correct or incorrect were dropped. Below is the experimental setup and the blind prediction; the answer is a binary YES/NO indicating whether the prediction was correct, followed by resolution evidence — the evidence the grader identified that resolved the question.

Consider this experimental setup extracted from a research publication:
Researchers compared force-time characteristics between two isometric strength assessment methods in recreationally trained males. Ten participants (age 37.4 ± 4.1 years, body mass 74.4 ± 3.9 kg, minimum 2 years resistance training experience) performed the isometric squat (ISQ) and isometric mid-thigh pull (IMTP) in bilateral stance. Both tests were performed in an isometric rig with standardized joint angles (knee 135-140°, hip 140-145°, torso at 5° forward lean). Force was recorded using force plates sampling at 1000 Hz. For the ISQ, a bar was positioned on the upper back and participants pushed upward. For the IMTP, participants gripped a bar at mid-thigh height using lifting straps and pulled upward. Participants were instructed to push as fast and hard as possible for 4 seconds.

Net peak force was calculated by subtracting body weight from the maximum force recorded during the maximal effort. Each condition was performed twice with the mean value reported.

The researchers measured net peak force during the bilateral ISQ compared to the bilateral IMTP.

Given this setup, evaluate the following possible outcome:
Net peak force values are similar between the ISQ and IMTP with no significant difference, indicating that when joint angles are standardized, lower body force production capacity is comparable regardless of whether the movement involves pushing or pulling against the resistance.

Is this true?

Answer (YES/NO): NO